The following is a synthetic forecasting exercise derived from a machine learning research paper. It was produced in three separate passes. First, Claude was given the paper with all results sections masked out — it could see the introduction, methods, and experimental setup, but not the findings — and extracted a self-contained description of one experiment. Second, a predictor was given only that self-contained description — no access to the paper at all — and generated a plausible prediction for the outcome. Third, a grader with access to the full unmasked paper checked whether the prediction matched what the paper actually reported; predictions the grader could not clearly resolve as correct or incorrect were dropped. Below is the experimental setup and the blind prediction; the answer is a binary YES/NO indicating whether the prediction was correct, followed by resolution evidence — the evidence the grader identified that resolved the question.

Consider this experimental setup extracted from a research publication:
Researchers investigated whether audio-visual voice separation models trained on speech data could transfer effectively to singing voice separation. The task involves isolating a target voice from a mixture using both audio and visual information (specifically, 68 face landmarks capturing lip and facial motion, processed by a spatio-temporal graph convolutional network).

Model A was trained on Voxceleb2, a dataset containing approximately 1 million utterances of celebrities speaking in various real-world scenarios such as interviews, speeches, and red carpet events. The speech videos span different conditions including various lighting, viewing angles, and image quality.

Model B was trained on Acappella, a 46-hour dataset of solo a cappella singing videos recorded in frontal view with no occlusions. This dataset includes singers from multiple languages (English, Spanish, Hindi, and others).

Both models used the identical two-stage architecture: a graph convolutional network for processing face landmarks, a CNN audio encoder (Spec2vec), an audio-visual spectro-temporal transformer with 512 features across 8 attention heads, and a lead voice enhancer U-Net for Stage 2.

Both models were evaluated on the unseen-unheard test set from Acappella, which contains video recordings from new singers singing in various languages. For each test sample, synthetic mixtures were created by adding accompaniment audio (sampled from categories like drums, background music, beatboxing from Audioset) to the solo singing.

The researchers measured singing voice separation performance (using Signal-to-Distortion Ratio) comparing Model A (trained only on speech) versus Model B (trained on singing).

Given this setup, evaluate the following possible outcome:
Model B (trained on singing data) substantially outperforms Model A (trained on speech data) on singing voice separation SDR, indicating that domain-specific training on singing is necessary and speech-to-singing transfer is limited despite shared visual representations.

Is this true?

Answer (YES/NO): YES